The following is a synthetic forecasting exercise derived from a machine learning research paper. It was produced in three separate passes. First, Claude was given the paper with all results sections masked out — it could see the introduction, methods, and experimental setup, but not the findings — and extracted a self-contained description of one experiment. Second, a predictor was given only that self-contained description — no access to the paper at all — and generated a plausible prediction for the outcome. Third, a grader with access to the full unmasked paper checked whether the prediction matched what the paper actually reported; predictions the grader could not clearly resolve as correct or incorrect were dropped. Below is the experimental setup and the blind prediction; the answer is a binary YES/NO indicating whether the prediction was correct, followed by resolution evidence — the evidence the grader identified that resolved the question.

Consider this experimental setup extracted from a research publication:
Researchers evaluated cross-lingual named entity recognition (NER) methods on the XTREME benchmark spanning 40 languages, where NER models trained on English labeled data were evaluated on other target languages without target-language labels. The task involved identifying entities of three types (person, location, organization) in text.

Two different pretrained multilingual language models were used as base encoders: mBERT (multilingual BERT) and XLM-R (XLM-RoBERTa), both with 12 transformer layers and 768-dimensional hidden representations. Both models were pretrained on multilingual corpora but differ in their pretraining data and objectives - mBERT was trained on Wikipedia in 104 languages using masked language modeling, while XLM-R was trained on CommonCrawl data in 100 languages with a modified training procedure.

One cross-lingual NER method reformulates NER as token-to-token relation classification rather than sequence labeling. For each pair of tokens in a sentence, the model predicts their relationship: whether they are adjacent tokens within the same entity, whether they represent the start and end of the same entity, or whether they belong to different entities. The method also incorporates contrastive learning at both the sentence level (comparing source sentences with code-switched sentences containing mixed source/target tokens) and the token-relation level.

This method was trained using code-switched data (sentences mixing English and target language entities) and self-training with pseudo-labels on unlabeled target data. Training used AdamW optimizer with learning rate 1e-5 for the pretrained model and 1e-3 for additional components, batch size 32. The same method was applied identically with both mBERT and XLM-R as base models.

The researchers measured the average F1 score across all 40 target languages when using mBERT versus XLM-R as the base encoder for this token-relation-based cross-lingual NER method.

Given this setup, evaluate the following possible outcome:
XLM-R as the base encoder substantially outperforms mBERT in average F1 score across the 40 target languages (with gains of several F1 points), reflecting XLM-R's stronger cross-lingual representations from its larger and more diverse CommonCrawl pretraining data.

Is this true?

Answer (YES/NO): NO